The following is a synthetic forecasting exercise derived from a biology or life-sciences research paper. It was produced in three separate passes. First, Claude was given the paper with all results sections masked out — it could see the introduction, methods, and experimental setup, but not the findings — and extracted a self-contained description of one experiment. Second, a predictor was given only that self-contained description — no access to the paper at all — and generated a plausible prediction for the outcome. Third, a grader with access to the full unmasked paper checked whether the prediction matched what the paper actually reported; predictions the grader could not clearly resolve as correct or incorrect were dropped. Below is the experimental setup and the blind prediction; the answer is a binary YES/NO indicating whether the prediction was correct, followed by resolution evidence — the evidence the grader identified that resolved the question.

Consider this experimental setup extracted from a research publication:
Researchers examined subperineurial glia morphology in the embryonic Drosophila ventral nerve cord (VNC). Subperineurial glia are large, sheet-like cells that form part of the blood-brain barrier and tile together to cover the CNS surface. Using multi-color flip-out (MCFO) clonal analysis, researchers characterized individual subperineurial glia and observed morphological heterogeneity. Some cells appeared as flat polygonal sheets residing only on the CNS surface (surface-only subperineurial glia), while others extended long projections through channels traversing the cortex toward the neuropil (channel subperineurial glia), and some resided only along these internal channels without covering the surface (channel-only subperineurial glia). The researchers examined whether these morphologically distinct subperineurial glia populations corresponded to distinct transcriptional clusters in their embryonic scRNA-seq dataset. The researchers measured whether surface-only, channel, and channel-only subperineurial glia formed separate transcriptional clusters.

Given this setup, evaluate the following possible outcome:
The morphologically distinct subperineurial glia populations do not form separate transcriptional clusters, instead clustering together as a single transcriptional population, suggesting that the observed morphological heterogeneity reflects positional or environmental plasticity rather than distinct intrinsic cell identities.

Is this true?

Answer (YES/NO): YES